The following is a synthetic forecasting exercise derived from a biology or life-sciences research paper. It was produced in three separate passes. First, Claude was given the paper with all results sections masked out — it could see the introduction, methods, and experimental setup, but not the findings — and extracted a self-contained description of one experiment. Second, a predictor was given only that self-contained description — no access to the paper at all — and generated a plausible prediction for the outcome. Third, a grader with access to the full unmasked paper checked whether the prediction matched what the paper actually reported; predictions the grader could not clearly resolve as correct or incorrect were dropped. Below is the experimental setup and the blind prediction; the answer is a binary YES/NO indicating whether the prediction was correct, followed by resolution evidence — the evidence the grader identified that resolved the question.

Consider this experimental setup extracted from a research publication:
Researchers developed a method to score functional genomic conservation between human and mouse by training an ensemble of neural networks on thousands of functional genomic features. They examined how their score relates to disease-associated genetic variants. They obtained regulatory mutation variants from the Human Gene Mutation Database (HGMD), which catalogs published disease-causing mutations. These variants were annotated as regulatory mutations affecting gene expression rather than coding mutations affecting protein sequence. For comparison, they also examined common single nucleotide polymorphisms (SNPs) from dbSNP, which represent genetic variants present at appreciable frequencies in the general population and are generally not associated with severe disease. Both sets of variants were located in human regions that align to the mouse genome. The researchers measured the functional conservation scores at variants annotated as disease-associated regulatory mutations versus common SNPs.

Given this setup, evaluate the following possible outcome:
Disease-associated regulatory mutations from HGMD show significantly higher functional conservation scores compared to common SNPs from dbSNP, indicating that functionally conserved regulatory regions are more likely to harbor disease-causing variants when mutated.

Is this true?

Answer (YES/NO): YES